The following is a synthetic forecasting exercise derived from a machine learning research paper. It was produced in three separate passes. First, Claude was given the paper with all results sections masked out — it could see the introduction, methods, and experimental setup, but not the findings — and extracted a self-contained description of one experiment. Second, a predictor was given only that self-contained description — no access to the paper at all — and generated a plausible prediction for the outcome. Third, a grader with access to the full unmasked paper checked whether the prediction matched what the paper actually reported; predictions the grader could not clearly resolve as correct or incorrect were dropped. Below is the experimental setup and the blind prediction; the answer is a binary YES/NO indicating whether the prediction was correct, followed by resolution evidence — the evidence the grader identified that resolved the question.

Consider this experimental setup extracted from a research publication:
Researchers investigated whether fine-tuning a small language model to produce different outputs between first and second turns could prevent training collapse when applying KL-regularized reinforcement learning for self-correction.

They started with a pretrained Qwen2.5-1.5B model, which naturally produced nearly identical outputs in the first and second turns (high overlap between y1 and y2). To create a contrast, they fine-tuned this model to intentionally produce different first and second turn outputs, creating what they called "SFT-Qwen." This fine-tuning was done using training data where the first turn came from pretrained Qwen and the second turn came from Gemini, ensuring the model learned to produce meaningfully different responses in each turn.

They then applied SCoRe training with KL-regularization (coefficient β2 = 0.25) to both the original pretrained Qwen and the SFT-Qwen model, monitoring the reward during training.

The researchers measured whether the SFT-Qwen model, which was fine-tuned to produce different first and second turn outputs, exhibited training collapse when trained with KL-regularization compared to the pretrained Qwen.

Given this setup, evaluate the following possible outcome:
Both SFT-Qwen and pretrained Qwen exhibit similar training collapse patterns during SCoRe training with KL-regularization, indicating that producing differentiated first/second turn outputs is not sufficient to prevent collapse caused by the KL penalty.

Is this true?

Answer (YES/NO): NO